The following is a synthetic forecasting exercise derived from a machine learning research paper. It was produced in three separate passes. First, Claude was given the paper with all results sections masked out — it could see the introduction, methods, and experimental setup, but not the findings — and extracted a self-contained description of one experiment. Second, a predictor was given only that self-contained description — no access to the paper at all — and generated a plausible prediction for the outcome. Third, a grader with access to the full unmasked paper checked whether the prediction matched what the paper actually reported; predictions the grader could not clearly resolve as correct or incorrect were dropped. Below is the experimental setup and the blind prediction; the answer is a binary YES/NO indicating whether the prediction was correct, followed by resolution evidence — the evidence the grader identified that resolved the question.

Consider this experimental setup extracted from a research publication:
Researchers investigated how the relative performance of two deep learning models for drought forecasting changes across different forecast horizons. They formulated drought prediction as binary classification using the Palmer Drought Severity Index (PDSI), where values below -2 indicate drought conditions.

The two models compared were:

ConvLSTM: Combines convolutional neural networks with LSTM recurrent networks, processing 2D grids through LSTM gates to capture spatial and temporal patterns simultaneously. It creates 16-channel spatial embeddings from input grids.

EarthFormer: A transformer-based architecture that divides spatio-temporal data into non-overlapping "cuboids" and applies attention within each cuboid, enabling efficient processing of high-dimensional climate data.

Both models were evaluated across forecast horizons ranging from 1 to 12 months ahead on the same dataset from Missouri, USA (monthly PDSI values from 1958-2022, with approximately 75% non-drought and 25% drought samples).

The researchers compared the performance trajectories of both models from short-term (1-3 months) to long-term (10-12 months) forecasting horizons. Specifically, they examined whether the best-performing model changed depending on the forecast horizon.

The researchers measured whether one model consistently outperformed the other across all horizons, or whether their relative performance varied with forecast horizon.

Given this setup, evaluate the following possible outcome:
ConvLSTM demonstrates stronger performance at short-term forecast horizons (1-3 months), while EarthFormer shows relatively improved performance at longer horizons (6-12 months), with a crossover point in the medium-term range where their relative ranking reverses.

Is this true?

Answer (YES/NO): NO